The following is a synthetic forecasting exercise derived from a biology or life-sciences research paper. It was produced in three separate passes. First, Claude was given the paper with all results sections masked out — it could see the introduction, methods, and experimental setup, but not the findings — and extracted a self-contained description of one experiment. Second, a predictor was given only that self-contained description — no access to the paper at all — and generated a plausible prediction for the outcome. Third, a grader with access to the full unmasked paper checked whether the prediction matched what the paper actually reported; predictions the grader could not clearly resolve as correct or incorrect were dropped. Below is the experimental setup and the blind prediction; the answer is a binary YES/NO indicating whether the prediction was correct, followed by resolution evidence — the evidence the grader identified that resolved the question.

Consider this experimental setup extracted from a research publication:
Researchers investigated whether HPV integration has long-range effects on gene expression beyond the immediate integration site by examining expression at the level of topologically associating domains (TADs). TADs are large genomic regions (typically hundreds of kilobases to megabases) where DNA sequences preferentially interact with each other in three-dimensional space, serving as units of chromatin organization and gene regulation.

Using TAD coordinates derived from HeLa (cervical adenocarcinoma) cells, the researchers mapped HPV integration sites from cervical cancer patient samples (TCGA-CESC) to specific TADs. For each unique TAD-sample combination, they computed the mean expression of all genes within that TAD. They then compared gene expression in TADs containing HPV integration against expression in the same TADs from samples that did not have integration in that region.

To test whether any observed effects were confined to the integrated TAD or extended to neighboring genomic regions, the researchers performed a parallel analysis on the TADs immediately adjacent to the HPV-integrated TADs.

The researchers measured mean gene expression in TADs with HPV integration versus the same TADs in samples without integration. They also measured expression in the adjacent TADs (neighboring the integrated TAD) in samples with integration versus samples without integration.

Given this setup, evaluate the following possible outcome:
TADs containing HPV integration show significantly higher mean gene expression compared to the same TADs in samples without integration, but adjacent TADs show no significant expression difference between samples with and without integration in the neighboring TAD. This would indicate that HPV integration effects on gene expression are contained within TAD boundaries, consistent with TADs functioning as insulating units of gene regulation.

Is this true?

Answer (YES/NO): YES